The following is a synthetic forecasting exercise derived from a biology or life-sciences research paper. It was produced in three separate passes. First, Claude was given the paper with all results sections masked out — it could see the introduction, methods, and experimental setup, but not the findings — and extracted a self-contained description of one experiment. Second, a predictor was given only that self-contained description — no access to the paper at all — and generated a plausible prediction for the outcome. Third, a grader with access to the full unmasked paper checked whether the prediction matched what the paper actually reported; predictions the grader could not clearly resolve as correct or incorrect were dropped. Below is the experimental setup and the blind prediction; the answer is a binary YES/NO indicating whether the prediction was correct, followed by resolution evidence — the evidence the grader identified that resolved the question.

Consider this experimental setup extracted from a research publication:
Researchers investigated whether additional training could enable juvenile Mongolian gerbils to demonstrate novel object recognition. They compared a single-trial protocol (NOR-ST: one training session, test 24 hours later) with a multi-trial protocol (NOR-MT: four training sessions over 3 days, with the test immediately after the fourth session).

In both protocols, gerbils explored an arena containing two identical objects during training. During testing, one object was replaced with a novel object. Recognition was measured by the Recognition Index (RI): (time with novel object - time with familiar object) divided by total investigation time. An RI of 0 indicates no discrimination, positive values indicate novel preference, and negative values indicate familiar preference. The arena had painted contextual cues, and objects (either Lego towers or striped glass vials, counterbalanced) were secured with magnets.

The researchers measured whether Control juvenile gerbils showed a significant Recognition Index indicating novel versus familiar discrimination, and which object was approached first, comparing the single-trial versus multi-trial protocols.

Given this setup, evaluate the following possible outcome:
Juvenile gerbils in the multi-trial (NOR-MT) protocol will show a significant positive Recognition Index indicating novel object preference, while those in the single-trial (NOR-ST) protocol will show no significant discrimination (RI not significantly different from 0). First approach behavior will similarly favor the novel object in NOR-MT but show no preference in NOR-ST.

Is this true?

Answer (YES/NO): NO